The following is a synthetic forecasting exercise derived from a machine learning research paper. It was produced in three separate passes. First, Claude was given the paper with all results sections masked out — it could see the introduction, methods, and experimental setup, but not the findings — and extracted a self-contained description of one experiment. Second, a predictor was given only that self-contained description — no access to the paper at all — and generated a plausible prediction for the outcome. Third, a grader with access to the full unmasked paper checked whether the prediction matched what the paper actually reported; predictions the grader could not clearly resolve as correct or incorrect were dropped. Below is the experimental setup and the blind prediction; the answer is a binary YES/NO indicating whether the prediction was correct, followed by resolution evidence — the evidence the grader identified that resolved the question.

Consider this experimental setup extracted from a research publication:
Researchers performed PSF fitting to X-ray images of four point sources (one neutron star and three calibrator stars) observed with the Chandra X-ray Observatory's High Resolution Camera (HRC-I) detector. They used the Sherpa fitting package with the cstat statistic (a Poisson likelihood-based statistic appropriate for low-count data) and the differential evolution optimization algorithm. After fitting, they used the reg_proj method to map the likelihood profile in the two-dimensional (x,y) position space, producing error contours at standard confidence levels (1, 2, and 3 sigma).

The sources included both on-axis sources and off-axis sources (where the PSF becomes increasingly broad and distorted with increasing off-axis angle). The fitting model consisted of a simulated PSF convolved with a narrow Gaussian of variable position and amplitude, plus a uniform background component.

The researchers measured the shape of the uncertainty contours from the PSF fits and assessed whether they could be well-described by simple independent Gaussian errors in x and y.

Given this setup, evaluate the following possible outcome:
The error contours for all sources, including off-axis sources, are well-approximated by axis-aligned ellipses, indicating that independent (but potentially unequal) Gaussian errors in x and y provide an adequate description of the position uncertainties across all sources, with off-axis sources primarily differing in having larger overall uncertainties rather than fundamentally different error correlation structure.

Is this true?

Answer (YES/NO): NO